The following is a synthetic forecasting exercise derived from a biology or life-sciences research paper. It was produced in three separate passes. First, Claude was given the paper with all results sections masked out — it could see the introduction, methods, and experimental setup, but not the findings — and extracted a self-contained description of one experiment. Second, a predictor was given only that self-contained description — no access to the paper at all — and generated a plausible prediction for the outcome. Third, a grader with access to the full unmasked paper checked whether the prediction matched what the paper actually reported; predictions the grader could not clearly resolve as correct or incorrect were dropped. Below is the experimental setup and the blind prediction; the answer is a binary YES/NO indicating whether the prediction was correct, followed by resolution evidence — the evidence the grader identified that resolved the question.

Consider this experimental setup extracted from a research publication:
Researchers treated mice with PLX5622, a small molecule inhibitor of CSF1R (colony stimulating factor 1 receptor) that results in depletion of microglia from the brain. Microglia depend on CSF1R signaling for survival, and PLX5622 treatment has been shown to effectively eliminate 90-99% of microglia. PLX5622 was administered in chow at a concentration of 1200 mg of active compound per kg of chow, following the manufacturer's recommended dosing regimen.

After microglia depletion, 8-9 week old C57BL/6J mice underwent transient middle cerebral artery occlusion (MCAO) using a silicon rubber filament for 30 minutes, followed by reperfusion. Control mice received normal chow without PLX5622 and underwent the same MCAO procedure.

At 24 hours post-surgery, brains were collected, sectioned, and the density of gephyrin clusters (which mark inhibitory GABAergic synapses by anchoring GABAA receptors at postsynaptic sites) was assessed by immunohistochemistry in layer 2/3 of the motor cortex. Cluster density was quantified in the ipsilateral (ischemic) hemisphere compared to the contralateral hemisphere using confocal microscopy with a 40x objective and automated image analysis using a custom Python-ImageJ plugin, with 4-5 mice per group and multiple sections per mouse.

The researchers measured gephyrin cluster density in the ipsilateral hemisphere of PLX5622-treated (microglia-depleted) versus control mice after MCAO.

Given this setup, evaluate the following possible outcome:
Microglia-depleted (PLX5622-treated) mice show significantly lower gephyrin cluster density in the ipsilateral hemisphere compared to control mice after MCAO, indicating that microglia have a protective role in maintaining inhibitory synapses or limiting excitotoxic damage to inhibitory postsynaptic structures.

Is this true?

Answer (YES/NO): NO